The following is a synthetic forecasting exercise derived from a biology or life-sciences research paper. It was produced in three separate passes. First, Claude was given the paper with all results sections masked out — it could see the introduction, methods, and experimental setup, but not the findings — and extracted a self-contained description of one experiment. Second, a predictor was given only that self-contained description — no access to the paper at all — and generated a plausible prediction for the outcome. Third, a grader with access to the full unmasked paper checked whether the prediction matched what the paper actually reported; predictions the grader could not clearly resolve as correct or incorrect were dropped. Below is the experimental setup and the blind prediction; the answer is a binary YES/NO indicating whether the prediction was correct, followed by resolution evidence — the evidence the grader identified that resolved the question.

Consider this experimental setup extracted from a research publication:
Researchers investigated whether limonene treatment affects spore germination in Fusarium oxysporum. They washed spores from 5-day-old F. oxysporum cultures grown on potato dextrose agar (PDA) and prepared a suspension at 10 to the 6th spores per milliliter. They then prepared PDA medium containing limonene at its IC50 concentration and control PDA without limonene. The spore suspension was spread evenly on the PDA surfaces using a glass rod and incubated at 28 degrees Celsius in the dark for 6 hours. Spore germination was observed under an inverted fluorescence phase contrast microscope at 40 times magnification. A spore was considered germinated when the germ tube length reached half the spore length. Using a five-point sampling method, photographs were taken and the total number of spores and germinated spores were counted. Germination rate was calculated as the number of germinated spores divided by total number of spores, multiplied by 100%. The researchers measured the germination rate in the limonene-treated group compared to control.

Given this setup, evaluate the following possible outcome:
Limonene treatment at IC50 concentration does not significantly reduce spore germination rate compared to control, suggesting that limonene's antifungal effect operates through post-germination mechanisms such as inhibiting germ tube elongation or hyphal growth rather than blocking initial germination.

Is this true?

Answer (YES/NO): NO